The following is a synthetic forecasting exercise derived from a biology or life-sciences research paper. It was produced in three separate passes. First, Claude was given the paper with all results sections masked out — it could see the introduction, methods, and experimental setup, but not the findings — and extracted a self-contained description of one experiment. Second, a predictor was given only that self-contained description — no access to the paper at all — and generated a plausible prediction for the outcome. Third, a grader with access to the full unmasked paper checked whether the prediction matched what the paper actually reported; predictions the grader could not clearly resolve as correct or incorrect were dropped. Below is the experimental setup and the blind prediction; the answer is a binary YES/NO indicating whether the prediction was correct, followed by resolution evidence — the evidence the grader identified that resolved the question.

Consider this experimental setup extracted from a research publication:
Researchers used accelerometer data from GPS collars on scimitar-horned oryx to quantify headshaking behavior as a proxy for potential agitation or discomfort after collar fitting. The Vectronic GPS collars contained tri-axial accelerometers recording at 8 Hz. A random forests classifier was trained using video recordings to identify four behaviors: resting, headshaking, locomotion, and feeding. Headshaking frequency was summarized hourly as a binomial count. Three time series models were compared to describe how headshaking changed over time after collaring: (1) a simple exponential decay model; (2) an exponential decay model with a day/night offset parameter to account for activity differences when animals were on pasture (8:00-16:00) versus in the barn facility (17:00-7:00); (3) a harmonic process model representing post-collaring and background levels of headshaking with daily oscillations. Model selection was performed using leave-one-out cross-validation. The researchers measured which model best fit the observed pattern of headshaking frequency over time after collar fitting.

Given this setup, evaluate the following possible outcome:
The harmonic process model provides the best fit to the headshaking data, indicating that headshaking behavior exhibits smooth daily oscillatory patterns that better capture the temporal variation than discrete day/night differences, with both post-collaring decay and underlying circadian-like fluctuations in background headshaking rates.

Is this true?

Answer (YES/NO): YES